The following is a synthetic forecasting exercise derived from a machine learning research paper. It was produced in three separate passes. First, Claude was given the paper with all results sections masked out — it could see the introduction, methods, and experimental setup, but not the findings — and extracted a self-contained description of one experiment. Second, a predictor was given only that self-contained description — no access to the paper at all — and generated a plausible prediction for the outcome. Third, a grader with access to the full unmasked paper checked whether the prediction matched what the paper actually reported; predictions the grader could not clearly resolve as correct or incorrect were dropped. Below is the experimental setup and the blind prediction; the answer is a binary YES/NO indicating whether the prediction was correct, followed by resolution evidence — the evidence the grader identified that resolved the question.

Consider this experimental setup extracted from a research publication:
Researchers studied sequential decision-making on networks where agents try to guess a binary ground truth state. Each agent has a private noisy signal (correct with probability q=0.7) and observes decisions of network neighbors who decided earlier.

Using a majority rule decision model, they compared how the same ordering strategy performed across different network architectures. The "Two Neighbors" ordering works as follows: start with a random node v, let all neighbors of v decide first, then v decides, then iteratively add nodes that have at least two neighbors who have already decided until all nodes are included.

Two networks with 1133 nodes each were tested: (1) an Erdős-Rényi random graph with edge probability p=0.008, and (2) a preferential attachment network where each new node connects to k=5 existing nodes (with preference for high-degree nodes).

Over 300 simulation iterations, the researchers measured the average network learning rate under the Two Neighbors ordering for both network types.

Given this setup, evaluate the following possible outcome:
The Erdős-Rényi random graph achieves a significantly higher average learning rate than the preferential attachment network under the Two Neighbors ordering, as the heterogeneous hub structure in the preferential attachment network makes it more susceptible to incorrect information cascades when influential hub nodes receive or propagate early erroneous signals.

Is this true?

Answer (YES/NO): YES